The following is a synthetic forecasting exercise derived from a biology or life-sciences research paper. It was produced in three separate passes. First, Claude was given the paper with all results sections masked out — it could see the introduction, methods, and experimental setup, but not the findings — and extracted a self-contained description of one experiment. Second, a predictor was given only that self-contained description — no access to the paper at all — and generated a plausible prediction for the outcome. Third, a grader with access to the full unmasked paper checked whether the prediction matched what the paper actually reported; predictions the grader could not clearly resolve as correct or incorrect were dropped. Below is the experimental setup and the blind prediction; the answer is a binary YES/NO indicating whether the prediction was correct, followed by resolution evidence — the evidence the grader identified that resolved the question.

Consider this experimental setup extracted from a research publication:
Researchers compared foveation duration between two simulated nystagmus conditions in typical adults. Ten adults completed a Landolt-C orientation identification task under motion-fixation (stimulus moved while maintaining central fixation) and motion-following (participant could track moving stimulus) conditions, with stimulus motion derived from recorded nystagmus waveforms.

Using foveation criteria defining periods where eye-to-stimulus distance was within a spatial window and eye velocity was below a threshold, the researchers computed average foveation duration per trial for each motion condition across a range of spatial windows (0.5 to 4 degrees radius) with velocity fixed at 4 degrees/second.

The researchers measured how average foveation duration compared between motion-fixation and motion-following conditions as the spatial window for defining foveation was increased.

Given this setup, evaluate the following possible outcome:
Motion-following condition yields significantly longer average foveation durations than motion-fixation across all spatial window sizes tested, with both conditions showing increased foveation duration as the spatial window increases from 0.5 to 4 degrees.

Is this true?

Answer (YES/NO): NO